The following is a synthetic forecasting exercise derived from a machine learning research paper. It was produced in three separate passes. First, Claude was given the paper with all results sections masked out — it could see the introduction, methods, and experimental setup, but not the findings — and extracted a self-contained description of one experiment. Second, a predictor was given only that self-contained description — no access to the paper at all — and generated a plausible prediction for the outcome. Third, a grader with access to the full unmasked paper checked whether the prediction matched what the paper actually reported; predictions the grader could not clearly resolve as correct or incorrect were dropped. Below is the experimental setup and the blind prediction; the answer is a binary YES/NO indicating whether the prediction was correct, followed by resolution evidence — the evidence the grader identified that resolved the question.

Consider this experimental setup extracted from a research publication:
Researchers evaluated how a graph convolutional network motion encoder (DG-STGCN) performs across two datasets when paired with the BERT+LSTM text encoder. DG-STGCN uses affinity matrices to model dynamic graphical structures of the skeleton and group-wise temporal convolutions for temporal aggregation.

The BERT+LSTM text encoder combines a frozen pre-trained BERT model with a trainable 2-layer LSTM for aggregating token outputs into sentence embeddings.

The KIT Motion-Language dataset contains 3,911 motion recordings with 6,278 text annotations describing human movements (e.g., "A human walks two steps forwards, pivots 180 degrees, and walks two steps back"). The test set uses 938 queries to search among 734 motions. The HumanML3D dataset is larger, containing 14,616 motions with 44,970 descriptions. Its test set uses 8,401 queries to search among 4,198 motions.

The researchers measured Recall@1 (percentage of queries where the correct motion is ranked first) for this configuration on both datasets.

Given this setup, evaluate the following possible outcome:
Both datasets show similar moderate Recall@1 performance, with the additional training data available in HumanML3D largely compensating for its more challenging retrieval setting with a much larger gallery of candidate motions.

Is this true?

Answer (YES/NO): NO